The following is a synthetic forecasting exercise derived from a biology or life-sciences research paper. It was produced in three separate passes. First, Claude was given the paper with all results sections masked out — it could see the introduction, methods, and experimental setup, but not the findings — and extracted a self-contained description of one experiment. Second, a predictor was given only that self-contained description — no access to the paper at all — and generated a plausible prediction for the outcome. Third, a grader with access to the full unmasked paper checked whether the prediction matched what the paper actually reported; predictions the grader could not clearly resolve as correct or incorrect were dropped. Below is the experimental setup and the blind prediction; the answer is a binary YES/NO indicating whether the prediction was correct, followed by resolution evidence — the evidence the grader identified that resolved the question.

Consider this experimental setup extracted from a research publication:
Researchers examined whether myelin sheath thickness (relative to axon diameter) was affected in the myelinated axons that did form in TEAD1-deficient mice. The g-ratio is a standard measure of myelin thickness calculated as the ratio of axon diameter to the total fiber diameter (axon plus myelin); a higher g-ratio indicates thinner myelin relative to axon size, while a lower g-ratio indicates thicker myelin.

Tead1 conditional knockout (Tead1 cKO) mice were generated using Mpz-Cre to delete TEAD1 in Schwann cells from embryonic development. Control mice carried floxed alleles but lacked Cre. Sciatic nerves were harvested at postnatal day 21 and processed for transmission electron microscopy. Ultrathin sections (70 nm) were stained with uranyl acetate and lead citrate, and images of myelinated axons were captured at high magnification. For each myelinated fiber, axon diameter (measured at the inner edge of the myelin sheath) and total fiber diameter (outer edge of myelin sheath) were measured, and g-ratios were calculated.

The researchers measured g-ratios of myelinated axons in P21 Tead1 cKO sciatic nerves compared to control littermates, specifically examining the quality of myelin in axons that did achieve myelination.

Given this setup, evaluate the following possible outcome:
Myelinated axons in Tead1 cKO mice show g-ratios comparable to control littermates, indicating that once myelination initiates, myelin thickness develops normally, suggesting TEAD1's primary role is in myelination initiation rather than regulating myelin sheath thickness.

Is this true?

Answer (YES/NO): NO